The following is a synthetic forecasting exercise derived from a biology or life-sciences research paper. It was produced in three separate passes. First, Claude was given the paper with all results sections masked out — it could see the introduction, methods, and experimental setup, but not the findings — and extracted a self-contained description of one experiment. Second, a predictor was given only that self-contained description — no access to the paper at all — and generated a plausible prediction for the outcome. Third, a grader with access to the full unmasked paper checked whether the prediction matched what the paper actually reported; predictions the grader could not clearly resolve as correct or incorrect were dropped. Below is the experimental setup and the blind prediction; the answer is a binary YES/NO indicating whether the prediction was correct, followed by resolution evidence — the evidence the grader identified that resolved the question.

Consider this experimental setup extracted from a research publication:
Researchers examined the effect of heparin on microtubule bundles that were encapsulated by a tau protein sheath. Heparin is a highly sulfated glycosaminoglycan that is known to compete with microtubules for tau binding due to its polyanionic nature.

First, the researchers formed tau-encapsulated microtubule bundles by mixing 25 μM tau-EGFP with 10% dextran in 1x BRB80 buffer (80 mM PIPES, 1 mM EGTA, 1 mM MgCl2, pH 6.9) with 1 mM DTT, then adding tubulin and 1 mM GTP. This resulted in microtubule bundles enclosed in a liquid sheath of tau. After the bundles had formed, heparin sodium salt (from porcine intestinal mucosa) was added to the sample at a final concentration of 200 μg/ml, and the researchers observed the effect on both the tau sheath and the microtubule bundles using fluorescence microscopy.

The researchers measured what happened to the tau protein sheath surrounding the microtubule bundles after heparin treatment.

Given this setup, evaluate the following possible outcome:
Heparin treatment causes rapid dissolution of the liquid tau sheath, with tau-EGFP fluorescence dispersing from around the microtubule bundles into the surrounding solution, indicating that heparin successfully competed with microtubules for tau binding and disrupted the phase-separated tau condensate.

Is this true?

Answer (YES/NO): NO